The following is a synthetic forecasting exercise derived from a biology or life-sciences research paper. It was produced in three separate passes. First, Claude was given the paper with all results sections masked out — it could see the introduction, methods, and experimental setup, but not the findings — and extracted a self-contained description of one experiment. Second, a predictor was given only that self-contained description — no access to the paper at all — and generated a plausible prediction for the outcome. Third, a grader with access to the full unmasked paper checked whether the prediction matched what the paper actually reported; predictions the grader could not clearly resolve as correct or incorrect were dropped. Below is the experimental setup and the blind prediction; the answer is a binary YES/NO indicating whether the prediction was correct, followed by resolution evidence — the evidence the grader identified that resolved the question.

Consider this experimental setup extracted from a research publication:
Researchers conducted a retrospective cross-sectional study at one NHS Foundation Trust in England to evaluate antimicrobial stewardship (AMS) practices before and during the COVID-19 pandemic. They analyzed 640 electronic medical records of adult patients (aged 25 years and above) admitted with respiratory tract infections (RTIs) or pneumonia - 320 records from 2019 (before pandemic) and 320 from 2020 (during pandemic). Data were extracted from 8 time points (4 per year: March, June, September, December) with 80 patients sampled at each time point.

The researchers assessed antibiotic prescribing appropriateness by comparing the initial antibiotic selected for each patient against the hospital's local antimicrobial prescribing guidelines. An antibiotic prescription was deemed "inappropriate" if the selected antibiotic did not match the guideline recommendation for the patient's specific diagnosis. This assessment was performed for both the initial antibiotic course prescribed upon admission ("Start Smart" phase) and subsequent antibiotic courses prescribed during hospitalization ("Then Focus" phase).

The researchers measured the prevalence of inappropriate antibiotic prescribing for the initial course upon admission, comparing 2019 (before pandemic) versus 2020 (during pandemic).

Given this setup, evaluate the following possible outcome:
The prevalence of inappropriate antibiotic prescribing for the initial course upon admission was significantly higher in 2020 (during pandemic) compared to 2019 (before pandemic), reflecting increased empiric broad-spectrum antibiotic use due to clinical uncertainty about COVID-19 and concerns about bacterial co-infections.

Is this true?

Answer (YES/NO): NO